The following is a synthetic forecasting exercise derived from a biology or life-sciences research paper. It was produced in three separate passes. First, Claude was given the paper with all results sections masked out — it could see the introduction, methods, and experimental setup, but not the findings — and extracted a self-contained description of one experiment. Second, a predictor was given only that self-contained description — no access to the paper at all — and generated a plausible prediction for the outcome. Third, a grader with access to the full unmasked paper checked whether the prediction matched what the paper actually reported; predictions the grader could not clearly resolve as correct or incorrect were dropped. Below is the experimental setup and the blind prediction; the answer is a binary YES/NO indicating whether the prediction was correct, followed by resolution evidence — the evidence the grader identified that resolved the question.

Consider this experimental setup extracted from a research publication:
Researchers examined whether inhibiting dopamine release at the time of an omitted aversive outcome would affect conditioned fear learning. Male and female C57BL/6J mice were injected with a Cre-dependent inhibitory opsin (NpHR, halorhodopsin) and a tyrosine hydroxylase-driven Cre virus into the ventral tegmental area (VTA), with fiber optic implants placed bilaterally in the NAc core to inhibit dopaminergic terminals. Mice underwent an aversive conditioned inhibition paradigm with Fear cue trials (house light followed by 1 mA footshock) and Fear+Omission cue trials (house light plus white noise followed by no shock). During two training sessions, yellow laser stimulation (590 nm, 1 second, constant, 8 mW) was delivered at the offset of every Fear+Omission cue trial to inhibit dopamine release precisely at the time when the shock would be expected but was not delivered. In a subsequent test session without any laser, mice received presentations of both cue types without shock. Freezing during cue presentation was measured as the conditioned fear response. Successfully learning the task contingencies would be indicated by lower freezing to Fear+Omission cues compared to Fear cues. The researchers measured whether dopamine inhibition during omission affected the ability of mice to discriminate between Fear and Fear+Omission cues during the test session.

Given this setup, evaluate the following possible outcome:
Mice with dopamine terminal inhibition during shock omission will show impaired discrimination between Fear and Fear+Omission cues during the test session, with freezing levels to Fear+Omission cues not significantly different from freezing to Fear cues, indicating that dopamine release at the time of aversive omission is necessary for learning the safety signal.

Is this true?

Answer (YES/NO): NO